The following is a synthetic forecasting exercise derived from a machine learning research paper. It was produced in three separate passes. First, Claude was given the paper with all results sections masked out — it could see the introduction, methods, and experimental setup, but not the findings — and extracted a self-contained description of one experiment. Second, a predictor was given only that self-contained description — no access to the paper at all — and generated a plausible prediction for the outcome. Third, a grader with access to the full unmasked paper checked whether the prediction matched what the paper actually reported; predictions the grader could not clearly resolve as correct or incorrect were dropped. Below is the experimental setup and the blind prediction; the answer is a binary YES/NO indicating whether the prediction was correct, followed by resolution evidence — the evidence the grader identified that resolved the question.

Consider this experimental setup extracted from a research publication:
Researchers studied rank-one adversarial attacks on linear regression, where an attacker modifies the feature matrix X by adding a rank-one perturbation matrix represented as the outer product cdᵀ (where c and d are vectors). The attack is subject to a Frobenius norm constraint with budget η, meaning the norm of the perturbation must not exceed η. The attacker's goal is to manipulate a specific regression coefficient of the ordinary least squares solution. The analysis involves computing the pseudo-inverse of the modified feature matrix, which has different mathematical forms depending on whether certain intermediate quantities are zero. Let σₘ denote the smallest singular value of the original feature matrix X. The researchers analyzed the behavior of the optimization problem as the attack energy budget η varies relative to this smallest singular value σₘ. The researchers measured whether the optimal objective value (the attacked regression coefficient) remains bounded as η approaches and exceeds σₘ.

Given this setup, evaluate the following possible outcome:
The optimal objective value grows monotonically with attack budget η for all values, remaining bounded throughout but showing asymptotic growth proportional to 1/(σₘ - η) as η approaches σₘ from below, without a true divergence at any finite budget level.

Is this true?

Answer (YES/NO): NO